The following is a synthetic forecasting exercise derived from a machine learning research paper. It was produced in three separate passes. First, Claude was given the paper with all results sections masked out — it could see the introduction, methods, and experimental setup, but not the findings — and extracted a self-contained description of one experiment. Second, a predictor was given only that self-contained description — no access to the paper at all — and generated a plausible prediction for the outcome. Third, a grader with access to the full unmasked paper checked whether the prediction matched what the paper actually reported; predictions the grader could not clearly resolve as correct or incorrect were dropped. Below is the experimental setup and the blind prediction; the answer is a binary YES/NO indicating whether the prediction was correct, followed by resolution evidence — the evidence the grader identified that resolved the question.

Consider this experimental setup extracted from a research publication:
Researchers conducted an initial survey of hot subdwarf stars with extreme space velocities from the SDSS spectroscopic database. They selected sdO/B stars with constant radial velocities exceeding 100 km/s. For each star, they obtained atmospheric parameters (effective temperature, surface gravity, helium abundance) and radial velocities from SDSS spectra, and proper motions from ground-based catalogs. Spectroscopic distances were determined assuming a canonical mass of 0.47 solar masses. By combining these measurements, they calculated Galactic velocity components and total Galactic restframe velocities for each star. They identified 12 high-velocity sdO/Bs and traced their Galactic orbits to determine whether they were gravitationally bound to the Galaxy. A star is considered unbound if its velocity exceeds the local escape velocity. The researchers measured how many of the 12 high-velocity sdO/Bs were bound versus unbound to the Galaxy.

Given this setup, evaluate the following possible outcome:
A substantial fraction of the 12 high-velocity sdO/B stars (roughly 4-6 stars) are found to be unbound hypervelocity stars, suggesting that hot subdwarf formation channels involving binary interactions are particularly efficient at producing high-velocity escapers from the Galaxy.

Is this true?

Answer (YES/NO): NO